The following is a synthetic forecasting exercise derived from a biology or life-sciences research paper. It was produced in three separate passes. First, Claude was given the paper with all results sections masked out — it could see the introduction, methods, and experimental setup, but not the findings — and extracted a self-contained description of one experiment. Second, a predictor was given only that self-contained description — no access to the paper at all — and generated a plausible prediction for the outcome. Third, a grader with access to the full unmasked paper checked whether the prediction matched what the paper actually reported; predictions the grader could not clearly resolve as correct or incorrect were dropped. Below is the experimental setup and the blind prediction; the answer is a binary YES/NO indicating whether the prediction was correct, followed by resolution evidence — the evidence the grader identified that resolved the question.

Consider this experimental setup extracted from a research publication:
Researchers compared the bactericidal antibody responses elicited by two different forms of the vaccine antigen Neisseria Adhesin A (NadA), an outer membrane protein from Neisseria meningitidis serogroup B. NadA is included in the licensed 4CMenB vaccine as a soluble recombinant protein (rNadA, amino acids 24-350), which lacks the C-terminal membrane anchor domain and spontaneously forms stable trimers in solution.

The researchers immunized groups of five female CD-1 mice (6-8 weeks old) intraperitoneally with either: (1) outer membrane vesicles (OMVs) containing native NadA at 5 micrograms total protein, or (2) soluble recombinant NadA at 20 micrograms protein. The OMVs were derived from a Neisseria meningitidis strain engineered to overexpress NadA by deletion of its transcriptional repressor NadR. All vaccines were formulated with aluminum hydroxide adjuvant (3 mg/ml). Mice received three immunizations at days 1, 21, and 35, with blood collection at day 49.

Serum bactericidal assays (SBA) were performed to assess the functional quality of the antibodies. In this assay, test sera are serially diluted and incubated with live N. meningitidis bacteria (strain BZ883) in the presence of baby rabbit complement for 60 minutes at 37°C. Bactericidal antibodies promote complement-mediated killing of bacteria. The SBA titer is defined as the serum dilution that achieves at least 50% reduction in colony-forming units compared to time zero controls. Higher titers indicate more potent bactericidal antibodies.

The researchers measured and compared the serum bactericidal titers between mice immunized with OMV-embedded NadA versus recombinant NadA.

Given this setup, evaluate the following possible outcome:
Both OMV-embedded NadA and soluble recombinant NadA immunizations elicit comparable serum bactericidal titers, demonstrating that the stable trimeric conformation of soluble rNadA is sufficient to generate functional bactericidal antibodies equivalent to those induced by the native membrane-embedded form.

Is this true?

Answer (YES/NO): NO